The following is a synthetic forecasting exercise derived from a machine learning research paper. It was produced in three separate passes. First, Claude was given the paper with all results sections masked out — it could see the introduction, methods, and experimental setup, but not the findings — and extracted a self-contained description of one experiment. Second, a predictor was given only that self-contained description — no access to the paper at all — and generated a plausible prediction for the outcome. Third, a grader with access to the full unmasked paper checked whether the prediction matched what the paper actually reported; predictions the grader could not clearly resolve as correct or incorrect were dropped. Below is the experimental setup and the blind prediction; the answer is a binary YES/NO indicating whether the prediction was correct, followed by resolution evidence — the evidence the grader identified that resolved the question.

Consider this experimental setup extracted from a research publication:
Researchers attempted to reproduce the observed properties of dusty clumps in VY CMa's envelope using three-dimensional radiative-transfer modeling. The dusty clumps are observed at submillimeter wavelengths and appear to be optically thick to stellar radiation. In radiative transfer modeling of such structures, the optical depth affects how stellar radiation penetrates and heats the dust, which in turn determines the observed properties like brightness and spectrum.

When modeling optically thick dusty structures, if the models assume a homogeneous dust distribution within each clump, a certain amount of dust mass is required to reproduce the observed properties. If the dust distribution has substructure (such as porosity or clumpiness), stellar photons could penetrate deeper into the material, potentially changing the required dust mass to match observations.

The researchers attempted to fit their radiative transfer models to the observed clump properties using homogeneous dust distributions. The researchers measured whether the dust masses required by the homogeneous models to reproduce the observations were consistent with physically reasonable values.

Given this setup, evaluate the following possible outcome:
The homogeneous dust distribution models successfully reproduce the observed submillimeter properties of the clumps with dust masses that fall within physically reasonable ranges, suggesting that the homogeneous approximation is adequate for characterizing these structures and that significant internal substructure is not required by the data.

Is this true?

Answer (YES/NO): NO